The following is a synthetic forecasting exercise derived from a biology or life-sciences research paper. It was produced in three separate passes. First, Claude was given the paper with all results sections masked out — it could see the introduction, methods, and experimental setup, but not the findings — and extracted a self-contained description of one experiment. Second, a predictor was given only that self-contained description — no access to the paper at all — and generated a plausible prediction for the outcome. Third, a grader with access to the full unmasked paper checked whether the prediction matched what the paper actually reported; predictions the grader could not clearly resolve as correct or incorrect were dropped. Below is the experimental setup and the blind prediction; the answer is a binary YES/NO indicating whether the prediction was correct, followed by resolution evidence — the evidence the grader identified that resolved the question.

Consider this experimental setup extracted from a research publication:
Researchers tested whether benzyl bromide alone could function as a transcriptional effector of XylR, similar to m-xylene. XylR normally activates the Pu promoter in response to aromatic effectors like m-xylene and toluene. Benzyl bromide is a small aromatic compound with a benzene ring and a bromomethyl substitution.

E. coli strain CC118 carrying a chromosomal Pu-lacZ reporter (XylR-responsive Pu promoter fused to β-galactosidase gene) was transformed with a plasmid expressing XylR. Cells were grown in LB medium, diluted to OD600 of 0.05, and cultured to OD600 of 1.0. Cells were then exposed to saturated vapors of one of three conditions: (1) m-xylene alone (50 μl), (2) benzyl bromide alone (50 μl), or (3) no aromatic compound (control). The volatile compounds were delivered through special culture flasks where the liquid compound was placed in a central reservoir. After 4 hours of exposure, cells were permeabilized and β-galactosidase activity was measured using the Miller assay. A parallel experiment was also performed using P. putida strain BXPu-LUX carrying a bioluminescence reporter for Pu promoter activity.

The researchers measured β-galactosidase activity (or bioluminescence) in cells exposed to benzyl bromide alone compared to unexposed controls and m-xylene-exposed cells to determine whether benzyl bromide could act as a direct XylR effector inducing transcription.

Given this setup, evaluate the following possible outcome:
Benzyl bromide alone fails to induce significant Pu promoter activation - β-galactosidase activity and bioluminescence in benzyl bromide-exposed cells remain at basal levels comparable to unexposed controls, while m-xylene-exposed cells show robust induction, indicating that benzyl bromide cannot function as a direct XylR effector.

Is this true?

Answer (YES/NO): NO